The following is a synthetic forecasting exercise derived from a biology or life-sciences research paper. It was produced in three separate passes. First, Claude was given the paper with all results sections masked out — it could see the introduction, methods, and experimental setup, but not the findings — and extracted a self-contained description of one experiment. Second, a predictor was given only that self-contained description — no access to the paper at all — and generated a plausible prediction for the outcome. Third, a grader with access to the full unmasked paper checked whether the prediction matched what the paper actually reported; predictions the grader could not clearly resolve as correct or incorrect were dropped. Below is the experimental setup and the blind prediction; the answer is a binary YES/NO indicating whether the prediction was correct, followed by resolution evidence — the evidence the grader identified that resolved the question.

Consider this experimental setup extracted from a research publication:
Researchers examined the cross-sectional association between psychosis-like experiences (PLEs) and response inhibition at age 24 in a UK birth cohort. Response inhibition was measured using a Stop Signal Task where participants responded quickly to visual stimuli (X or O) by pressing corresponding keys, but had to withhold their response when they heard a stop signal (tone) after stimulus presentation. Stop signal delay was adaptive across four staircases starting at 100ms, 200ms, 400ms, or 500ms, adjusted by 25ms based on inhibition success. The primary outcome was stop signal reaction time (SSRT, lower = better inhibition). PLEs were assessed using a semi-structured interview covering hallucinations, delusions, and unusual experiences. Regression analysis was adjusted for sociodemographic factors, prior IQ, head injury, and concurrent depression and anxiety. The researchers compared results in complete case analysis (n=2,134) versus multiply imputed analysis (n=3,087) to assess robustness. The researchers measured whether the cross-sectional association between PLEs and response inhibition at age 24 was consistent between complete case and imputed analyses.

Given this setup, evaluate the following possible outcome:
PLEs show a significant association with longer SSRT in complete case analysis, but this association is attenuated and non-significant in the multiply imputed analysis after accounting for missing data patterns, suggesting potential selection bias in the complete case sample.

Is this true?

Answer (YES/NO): NO